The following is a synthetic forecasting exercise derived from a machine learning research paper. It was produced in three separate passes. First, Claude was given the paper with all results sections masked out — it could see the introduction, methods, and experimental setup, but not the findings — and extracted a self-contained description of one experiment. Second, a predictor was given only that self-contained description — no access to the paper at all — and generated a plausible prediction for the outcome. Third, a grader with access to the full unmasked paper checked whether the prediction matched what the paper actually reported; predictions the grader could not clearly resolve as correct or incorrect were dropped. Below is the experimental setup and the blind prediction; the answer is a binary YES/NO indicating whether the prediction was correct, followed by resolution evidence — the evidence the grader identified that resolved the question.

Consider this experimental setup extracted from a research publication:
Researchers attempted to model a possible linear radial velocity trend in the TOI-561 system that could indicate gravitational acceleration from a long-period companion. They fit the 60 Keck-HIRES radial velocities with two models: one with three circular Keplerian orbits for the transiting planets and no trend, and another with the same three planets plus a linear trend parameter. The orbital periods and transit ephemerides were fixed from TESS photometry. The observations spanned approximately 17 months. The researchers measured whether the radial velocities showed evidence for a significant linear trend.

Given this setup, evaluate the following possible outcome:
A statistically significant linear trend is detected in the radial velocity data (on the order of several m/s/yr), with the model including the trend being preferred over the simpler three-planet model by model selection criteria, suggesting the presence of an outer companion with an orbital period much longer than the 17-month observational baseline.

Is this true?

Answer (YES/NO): NO